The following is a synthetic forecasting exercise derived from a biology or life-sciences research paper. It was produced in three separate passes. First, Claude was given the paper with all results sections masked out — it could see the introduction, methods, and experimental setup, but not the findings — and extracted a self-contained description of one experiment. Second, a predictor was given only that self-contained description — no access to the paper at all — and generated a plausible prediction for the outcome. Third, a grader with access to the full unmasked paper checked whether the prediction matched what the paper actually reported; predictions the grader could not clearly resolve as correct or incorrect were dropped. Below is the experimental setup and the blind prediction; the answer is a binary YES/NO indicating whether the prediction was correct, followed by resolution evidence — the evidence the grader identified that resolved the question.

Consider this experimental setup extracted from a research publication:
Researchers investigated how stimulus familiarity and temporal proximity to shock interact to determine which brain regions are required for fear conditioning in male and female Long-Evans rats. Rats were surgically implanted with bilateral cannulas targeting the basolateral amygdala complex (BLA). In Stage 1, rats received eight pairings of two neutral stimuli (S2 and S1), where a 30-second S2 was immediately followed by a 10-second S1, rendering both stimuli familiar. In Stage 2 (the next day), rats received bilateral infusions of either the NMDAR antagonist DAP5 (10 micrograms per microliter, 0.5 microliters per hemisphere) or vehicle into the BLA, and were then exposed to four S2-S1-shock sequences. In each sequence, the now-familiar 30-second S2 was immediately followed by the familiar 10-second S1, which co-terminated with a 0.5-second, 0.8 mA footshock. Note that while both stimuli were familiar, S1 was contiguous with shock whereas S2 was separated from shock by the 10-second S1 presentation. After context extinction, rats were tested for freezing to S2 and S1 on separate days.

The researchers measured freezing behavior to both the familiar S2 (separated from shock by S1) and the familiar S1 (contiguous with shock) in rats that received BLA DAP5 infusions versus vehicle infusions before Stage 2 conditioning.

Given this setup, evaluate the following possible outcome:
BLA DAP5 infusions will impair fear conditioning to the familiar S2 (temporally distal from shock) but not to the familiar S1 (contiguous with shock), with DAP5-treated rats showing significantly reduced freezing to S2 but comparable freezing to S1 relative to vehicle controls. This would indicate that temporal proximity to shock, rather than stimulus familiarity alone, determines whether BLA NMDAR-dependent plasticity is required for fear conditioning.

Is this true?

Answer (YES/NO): NO